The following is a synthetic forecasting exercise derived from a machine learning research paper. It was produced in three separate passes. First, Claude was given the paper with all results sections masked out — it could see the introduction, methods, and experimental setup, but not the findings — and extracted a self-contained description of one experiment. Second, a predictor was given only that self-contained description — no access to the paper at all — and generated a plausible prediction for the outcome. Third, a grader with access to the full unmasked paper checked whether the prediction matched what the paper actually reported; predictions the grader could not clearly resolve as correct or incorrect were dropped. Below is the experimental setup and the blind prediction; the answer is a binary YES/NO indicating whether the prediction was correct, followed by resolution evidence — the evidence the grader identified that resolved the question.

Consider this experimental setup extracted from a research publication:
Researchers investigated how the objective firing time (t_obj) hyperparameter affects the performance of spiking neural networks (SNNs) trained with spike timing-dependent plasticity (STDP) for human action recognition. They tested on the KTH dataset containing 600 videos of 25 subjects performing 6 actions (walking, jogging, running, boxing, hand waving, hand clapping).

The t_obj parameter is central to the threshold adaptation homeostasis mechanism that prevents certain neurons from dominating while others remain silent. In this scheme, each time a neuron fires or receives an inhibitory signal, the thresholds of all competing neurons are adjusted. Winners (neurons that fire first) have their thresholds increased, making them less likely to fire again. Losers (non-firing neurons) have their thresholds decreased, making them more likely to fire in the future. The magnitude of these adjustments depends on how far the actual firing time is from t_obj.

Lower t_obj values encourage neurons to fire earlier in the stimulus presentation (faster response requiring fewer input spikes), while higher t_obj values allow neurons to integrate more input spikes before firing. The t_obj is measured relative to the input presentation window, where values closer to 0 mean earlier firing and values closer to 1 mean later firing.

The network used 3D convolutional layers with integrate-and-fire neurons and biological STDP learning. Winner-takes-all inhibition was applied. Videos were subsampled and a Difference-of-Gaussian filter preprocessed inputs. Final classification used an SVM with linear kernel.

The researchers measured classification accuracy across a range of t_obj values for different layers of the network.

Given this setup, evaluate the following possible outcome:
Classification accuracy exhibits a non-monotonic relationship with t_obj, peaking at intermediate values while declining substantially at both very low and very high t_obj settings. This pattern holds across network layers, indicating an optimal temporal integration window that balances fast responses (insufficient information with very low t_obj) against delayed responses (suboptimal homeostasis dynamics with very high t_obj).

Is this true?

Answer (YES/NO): NO